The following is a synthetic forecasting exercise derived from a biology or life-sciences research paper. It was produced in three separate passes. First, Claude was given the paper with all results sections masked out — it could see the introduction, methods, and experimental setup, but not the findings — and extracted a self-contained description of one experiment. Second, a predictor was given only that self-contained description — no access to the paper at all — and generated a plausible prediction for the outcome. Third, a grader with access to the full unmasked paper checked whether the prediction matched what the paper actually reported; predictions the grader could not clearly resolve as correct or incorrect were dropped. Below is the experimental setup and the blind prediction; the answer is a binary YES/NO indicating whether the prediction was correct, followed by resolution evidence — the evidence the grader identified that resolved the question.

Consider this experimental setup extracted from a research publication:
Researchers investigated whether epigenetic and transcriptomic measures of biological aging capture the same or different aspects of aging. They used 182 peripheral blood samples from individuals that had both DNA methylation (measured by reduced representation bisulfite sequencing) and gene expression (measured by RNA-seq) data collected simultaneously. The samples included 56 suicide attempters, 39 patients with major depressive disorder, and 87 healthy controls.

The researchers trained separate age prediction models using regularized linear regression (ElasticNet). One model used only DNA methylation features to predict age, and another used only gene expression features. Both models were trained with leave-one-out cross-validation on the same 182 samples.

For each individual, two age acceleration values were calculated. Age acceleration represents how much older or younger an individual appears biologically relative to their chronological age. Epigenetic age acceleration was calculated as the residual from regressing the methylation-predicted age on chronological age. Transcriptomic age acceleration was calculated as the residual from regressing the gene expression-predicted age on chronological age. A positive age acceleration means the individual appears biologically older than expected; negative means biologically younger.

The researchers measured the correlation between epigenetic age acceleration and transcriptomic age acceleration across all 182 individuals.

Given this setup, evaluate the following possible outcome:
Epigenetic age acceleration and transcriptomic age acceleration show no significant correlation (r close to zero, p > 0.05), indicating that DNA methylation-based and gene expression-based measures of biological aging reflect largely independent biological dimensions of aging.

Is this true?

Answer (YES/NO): YES